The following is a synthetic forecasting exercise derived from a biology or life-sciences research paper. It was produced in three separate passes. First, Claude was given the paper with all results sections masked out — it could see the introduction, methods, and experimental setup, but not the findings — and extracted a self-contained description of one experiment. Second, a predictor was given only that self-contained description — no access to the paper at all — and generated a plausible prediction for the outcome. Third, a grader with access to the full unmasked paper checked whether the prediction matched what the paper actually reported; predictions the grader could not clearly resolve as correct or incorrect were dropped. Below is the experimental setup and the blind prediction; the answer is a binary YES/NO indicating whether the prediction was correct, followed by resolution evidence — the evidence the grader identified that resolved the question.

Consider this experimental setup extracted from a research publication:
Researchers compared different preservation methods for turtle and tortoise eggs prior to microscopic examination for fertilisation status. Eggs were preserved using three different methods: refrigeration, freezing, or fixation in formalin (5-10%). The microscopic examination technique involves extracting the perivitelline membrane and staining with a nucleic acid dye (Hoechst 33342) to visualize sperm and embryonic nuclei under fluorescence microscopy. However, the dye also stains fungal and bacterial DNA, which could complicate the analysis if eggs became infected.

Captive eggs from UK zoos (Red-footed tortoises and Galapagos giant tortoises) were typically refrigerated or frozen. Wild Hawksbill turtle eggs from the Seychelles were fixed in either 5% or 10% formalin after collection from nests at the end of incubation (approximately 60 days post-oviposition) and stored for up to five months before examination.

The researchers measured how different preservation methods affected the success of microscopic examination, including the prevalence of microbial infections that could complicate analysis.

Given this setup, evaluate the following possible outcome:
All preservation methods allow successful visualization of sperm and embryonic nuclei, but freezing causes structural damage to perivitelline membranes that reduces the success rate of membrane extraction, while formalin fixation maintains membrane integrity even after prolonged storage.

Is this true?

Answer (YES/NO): NO